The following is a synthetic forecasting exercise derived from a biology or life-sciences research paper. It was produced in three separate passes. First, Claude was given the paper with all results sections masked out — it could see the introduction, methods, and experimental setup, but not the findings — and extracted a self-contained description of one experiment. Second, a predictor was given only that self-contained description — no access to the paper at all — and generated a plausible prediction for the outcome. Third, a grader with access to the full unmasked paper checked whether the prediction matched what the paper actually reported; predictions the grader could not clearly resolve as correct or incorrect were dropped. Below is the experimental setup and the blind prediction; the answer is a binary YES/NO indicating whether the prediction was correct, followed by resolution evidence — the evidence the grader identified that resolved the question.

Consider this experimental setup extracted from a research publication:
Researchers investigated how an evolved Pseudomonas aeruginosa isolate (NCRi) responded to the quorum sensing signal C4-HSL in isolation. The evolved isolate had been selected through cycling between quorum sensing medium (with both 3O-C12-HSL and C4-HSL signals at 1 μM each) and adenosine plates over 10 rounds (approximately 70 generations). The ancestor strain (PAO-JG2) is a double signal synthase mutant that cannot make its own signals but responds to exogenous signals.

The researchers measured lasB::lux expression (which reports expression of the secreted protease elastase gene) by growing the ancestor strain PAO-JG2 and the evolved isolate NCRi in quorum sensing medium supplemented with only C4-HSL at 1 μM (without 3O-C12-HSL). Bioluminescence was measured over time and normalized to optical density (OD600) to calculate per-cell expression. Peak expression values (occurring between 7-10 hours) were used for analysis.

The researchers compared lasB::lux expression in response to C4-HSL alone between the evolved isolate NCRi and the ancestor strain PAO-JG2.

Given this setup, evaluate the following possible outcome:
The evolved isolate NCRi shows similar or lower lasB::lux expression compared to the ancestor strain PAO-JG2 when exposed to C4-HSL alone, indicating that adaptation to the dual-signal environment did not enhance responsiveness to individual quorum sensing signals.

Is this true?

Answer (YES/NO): YES